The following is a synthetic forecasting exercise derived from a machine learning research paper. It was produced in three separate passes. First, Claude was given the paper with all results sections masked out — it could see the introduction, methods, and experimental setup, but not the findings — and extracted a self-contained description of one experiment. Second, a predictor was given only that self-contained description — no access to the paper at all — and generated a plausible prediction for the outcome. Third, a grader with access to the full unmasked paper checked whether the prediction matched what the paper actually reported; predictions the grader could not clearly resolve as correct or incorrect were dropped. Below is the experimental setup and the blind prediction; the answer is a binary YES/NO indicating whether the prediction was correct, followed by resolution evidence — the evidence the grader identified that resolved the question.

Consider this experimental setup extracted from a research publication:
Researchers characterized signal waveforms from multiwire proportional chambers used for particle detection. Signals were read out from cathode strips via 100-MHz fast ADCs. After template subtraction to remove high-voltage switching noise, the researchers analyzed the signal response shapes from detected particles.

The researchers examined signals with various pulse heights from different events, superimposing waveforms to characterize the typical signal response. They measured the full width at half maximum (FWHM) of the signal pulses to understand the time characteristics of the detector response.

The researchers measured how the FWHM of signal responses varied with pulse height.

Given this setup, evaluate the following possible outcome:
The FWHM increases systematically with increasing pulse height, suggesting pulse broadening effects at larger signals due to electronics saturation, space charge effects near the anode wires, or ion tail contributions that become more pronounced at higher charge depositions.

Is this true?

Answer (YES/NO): NO